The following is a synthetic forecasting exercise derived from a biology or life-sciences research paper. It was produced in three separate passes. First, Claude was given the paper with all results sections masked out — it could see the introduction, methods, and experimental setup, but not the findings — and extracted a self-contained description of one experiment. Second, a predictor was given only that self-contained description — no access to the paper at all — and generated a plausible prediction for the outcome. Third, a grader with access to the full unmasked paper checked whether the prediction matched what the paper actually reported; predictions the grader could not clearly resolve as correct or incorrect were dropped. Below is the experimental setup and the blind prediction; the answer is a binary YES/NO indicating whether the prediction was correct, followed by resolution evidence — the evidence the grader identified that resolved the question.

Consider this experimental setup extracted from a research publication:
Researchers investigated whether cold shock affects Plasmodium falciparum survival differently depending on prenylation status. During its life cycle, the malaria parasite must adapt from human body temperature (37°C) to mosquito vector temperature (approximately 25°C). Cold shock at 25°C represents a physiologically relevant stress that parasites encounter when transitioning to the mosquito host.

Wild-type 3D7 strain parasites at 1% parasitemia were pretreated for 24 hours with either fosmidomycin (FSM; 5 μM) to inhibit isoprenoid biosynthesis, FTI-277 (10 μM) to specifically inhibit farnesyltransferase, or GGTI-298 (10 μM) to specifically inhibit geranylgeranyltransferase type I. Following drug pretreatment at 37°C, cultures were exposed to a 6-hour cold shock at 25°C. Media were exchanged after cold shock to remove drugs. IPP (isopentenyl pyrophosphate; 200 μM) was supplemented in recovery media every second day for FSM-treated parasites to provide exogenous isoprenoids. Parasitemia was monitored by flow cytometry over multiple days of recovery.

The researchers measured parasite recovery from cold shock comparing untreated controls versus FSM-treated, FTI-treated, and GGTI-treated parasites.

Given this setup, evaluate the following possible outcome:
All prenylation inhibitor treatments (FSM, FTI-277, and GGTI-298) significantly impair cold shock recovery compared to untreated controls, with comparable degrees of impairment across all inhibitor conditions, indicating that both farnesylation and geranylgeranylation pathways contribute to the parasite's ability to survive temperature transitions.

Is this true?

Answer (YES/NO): NO